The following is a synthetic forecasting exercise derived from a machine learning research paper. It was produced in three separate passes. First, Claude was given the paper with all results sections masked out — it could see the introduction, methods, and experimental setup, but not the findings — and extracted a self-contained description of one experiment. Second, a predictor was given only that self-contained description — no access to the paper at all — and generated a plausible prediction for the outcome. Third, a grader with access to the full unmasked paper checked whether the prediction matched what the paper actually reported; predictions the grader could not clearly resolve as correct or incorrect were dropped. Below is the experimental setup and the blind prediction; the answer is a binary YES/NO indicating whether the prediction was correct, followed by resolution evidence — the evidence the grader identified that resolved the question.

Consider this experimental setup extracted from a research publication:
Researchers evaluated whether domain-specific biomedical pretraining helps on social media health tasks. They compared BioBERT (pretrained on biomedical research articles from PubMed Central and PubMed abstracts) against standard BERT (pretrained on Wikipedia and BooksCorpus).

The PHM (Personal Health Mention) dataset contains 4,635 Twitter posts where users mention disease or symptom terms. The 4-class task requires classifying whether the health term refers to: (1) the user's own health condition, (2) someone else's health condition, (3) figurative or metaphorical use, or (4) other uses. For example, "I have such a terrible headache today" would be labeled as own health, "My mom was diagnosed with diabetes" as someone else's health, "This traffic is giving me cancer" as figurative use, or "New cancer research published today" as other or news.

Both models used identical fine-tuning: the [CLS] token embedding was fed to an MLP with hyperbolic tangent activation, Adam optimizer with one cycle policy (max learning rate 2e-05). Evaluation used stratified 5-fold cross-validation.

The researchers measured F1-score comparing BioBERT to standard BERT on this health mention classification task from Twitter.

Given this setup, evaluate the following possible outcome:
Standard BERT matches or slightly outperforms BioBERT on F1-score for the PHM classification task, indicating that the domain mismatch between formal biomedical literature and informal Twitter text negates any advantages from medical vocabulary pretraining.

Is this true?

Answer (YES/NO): NO